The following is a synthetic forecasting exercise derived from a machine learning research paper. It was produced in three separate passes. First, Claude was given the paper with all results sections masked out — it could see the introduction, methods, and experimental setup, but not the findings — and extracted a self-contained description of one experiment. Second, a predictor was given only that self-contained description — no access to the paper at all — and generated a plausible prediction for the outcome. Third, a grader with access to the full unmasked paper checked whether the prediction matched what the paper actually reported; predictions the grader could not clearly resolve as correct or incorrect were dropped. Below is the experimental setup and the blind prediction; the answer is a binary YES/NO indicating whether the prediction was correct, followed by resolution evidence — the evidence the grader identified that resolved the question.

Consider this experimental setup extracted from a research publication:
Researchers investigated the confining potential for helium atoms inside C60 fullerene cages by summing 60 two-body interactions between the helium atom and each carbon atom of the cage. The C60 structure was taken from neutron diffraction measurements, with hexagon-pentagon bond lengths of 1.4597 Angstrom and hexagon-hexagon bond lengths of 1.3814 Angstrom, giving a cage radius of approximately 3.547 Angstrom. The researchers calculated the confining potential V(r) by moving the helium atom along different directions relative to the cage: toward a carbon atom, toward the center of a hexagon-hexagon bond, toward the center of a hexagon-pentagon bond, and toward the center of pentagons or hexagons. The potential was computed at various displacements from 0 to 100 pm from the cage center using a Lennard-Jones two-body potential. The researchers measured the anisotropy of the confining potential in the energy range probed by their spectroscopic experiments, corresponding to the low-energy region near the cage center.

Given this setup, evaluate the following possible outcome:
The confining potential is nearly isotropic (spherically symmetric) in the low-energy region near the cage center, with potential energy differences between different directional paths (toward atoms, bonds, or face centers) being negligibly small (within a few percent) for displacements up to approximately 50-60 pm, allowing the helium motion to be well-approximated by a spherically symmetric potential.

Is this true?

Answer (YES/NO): YES